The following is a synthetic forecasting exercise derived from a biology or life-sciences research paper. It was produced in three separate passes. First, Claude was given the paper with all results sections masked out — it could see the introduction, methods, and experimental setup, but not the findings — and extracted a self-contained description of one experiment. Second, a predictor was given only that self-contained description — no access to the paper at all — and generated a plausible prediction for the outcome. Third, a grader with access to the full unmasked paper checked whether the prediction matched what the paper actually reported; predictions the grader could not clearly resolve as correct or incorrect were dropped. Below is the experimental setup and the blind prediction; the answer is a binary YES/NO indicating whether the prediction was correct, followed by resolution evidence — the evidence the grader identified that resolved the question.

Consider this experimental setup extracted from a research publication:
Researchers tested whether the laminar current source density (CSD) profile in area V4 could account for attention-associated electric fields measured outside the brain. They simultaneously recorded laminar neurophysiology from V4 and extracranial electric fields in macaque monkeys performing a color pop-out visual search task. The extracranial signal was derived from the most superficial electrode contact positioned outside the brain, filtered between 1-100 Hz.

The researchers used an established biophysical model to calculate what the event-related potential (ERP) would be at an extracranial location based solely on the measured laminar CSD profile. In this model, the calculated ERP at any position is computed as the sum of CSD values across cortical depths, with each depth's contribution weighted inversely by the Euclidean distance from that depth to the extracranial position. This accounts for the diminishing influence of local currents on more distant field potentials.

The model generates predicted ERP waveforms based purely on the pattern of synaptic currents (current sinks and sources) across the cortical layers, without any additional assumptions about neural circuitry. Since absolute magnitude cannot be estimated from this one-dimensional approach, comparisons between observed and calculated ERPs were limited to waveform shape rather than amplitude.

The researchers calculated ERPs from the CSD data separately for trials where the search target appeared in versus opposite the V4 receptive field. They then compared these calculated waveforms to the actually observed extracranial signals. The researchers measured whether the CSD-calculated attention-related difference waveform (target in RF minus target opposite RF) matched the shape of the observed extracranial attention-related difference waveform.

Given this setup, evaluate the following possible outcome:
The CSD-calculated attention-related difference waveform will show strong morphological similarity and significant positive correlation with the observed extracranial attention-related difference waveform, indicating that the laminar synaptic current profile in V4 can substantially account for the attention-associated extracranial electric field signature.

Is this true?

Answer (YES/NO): NO